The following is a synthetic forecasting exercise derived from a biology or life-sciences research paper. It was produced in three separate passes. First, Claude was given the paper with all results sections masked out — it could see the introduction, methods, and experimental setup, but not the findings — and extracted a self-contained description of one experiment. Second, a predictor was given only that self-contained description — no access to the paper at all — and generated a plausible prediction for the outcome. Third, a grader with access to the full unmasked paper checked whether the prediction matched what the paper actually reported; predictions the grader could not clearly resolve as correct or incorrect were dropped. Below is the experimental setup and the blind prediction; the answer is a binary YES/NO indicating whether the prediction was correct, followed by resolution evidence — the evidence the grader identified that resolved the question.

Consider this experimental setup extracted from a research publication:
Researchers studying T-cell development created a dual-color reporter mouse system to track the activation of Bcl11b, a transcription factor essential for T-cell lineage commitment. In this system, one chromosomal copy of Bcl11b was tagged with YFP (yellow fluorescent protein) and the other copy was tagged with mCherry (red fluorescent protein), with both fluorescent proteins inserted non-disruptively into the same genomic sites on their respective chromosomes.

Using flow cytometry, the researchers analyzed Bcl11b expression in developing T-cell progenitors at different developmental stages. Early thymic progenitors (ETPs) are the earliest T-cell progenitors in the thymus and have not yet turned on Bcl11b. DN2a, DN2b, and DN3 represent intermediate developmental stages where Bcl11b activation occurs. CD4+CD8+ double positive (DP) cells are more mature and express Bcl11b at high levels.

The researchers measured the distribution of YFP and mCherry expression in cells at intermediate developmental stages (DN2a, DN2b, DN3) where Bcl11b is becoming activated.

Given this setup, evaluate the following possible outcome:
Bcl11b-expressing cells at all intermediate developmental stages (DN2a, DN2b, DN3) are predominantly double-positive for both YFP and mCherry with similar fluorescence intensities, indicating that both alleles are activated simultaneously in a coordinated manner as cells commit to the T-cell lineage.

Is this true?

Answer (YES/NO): NO